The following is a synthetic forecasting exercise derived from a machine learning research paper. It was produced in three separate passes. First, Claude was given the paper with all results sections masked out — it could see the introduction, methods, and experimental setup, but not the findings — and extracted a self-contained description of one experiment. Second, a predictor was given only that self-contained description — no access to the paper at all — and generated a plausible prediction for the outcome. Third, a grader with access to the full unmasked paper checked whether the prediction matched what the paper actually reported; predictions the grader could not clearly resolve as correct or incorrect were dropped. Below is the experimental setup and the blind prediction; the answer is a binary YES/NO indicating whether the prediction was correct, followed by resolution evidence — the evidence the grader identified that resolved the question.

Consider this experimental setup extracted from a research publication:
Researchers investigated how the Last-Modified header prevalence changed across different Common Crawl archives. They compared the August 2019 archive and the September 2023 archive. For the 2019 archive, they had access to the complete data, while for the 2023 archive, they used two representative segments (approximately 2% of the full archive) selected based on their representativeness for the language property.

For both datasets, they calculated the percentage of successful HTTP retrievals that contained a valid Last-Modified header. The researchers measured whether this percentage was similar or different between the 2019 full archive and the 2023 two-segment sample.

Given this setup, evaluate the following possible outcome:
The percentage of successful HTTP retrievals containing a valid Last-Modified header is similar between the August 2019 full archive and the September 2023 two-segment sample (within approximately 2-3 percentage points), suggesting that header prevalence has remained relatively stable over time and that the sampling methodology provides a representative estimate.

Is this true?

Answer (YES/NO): YES